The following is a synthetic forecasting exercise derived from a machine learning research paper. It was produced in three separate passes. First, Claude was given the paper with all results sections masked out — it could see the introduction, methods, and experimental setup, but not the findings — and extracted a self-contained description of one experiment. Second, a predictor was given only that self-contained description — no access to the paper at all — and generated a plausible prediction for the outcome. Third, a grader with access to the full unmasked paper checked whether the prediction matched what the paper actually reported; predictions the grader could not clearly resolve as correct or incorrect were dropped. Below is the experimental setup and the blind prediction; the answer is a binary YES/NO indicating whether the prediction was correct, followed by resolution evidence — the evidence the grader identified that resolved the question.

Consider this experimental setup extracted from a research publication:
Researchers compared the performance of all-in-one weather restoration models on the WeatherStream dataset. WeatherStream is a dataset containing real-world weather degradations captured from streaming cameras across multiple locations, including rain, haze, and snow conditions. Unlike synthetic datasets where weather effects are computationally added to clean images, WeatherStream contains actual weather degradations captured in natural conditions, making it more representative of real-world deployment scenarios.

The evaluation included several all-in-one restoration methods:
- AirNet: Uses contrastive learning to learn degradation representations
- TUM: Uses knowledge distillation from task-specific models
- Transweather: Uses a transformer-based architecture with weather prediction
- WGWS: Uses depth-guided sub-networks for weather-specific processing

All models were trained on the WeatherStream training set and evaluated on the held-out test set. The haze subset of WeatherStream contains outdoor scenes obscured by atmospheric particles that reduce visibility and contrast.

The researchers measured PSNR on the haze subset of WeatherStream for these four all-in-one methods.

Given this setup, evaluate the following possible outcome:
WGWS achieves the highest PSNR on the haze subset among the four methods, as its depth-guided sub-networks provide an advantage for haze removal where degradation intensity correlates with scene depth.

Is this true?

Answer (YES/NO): YES